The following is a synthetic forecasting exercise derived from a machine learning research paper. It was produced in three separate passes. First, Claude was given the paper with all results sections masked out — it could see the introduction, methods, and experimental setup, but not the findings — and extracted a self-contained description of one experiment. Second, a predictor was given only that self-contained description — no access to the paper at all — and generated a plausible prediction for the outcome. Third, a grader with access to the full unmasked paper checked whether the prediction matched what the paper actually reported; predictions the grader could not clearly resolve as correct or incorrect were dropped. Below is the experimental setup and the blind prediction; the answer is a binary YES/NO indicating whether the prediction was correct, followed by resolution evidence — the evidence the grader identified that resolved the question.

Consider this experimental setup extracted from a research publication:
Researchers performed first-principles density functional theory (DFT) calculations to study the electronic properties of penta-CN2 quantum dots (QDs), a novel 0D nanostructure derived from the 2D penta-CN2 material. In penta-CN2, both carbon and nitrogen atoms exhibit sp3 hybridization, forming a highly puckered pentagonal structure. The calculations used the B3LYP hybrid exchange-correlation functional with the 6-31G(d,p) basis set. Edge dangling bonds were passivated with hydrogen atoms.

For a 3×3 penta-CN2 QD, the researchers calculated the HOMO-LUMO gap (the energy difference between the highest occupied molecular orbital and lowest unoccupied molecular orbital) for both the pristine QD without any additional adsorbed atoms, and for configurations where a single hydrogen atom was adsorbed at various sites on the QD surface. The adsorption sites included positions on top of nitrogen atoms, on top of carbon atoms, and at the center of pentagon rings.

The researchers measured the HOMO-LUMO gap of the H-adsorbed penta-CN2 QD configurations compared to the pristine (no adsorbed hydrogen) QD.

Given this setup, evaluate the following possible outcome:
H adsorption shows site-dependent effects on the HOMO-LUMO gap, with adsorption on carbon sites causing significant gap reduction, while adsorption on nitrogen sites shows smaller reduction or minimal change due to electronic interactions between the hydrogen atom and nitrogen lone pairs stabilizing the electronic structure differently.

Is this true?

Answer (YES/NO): NO